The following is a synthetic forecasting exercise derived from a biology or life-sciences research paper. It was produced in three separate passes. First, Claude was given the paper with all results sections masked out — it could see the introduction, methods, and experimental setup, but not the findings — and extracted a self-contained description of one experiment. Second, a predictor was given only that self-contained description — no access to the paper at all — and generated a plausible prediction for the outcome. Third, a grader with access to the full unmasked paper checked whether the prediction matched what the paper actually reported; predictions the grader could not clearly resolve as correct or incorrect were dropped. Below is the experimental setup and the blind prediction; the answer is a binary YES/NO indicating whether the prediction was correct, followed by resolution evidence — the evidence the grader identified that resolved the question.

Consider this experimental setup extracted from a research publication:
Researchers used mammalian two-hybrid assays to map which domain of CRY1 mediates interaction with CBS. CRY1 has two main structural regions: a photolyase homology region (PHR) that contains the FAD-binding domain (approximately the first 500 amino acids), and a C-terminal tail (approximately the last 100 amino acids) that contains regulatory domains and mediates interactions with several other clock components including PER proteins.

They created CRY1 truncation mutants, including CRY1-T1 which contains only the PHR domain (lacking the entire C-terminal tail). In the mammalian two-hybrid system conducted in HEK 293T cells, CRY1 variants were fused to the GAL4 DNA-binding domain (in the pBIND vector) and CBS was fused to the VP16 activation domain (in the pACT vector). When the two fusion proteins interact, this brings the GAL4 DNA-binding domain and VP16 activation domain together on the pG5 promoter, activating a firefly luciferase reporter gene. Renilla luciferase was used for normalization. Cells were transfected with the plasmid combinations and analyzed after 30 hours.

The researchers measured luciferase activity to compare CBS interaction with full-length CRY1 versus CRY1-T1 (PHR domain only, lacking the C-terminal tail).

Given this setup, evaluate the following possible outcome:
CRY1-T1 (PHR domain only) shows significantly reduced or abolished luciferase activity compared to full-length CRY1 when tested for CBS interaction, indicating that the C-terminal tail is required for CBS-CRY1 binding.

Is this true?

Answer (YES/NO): YES